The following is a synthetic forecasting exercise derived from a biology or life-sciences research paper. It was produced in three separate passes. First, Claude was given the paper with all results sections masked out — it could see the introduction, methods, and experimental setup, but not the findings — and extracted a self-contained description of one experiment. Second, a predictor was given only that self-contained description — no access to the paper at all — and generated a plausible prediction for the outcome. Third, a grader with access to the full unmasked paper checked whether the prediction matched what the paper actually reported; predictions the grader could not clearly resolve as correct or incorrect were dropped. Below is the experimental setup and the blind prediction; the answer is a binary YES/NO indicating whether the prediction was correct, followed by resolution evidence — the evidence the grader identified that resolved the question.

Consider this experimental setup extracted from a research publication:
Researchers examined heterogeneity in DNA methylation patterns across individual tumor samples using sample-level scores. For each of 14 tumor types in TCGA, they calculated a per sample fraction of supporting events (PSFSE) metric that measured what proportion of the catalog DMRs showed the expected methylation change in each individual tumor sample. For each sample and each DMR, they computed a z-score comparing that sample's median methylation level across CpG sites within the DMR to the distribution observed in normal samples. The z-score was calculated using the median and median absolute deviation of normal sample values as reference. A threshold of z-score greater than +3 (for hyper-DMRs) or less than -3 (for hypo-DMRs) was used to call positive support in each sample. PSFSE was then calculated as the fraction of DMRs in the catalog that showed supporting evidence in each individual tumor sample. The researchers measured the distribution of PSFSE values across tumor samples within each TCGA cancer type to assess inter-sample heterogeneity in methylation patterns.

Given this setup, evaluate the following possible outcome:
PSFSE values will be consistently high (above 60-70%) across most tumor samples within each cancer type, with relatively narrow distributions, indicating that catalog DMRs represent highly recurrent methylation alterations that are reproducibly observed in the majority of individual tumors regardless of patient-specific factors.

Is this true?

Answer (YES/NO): NO